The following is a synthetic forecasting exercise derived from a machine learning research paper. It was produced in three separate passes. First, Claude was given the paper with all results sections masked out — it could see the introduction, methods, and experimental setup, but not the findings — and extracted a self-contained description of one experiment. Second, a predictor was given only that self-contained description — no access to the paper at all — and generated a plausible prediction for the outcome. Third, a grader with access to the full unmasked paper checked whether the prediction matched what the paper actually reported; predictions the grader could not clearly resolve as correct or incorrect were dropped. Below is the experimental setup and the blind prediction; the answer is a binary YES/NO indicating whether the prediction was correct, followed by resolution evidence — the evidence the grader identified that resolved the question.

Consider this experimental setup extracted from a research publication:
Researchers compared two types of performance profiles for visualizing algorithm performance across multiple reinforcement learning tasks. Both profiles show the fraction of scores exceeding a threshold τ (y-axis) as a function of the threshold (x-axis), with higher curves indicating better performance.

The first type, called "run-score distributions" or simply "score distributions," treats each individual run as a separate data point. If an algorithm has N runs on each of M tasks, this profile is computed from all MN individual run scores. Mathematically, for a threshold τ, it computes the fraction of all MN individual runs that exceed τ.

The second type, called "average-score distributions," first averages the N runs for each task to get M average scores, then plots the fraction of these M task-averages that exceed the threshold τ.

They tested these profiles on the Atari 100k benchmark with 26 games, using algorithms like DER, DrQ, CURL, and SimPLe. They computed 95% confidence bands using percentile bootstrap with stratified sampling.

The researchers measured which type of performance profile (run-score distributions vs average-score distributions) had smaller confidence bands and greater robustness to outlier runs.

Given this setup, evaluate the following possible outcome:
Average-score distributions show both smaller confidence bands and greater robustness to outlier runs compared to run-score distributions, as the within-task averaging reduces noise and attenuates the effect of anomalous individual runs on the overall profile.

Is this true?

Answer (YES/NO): NO